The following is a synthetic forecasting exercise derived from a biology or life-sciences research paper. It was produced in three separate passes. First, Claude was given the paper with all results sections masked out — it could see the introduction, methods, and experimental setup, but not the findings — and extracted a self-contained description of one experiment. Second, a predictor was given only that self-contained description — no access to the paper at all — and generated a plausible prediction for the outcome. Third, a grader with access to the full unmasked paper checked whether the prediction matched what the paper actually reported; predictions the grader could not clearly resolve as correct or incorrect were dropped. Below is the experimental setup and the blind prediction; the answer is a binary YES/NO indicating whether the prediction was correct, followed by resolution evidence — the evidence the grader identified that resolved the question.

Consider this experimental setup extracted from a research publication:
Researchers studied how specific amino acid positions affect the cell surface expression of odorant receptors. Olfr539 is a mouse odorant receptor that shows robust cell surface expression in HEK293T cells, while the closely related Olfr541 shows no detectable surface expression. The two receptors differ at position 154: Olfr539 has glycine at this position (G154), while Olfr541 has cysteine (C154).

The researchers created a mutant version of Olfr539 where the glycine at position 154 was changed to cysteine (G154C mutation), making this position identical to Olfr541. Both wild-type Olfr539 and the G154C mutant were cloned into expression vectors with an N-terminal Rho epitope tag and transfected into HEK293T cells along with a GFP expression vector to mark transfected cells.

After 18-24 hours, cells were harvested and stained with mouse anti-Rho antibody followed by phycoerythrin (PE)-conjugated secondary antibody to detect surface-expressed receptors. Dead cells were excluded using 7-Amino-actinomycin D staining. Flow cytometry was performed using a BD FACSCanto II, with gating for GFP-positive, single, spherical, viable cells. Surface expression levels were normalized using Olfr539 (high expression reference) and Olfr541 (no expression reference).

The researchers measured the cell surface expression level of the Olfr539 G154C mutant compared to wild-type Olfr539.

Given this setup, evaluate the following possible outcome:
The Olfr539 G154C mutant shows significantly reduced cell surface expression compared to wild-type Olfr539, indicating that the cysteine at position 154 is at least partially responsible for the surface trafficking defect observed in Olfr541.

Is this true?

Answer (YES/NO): YES